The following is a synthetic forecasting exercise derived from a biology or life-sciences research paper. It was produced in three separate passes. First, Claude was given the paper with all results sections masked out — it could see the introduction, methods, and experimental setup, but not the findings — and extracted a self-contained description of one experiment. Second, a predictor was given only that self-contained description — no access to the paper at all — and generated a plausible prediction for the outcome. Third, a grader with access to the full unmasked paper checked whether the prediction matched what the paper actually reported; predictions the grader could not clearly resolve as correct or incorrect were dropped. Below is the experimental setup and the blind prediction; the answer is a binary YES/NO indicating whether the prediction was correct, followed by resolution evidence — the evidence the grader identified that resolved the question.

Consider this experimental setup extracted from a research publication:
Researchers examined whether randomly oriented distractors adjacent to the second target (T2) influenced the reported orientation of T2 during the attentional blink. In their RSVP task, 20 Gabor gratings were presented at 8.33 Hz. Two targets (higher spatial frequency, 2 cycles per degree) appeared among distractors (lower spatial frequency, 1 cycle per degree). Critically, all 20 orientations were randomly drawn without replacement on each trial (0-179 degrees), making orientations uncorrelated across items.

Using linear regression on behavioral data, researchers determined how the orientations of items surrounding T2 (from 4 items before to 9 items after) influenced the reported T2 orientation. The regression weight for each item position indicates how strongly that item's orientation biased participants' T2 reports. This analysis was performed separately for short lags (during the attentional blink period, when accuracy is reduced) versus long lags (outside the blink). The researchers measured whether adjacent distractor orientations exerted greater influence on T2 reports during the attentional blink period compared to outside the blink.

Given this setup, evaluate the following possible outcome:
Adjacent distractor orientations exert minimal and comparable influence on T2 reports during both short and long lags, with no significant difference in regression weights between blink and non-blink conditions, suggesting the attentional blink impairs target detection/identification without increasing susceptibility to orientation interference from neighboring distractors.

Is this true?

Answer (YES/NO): YES